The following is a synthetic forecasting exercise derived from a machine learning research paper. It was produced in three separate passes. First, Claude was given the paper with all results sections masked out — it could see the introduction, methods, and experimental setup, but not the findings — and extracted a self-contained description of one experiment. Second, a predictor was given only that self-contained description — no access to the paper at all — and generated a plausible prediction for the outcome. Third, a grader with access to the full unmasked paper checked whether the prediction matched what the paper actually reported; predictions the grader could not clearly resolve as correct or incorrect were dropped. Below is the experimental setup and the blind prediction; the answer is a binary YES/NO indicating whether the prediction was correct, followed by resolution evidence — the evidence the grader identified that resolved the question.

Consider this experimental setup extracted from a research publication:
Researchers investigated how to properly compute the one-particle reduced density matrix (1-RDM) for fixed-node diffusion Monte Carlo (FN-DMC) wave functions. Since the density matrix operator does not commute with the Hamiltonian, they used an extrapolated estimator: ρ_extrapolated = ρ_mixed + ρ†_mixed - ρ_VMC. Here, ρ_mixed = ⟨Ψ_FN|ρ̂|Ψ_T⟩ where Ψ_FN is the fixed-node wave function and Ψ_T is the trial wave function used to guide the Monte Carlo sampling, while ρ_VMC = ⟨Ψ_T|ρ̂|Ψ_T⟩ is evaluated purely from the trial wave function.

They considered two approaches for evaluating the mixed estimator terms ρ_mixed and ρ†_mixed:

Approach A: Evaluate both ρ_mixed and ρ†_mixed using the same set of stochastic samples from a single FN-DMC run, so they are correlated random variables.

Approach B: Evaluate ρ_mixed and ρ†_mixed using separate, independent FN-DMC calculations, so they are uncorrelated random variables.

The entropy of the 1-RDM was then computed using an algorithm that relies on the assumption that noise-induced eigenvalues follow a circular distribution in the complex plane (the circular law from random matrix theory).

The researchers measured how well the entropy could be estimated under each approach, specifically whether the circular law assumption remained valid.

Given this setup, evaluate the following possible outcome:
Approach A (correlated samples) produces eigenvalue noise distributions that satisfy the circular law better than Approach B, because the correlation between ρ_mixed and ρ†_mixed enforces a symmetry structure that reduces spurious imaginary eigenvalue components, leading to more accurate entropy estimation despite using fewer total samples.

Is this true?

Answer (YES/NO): NO